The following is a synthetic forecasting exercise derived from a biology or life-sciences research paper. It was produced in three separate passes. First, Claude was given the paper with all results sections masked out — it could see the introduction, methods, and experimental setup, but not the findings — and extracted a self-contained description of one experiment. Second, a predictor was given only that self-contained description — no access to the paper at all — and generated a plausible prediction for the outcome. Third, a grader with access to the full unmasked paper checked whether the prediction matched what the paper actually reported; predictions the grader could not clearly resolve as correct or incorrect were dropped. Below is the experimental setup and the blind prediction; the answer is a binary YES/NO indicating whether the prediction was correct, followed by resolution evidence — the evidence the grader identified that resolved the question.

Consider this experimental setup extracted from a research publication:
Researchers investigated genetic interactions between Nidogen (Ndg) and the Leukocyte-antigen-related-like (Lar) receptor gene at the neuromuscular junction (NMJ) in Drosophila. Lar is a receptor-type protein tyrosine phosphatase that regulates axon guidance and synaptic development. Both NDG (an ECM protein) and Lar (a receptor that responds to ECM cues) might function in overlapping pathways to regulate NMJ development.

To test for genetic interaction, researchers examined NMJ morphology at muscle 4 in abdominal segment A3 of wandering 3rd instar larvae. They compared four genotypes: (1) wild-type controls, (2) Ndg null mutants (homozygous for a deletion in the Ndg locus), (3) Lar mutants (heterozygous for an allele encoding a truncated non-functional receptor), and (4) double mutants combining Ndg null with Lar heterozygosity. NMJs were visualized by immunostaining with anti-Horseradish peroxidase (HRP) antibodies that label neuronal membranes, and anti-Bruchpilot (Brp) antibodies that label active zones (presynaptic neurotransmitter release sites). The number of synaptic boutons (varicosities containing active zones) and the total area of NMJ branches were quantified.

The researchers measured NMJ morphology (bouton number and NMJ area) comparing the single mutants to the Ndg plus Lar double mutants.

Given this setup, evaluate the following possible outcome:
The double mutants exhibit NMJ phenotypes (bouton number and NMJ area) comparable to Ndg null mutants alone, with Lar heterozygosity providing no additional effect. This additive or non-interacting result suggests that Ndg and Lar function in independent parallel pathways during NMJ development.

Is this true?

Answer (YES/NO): NO